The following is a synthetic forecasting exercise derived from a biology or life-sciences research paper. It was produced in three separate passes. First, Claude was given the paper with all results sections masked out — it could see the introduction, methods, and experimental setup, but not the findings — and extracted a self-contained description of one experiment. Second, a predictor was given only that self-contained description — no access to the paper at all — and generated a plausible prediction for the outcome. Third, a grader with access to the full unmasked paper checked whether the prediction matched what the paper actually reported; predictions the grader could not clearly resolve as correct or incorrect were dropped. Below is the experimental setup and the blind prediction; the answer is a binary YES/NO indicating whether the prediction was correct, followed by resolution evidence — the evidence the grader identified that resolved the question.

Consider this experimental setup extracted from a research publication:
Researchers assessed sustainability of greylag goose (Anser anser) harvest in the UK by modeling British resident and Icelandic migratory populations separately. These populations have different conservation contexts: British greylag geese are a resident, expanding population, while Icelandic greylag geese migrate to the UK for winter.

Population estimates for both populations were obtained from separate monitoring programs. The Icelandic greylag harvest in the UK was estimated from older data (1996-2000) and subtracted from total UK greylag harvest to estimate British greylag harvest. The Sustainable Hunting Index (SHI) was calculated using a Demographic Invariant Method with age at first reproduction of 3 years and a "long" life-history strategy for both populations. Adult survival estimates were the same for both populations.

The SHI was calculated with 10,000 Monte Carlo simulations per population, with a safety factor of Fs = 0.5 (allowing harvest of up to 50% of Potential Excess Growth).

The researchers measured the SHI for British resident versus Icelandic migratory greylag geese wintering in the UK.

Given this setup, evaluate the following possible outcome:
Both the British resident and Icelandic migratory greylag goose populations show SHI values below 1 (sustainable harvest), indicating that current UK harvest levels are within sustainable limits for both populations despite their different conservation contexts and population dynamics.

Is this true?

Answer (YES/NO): NO